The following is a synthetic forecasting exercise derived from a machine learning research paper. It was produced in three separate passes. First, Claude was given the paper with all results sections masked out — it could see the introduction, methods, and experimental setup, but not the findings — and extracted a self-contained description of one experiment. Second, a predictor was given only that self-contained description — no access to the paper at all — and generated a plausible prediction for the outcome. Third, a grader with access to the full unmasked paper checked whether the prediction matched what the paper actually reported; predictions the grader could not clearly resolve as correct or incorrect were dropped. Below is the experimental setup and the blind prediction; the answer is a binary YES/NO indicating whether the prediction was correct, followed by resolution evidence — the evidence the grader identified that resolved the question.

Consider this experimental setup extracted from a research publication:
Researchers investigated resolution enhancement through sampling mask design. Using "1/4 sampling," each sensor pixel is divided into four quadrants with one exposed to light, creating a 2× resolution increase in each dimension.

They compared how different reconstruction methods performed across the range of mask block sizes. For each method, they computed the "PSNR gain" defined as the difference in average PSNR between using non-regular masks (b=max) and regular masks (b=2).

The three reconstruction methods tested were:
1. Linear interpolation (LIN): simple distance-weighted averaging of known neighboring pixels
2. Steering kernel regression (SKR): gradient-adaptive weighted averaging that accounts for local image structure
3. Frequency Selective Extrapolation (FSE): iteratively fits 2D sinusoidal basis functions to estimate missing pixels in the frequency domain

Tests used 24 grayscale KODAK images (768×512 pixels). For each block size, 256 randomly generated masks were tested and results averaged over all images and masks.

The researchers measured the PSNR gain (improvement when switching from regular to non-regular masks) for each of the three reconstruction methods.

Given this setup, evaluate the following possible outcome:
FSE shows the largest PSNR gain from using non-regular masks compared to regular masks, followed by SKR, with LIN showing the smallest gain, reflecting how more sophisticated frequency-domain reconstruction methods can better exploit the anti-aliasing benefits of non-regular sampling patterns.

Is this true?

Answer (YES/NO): YES